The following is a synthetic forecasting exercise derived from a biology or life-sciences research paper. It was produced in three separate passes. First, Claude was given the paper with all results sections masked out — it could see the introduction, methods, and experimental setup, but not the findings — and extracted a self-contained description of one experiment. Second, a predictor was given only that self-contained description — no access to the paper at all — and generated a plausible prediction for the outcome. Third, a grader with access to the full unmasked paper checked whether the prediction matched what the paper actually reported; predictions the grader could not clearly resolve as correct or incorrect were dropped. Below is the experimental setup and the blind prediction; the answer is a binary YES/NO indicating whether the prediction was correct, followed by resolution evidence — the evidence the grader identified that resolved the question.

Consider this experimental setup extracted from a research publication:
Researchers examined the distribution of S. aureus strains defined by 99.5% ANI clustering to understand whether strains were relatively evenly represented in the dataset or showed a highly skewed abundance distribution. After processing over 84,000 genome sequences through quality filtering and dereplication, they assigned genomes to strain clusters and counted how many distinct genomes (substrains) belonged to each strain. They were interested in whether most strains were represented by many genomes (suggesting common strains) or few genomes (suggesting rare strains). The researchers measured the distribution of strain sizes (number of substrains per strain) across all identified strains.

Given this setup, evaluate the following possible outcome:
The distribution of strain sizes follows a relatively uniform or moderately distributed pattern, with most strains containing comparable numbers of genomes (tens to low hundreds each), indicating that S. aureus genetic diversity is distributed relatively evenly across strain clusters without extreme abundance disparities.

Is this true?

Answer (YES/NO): NO